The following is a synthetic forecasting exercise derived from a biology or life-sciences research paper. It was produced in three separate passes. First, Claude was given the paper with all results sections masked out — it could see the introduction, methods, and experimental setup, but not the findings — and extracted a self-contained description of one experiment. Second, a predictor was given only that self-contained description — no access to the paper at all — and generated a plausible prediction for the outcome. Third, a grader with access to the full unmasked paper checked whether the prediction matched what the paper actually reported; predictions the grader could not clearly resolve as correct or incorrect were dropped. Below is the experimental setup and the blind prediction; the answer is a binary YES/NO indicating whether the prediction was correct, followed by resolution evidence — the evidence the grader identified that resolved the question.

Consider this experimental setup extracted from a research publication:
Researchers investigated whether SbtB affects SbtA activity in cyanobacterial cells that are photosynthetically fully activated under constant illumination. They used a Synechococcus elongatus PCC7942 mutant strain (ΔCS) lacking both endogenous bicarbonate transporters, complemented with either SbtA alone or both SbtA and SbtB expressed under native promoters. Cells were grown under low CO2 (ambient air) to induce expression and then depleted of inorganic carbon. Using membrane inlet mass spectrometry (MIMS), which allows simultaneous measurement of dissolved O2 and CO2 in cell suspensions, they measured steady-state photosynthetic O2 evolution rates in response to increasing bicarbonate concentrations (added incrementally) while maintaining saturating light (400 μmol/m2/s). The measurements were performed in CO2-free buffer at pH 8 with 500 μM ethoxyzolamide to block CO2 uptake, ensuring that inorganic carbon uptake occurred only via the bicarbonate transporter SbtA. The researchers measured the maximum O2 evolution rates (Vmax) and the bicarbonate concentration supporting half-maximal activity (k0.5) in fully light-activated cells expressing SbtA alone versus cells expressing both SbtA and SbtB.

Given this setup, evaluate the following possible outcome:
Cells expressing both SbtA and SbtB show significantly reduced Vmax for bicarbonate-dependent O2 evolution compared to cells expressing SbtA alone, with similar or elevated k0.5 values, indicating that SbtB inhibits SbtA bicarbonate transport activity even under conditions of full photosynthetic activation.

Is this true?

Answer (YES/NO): NO